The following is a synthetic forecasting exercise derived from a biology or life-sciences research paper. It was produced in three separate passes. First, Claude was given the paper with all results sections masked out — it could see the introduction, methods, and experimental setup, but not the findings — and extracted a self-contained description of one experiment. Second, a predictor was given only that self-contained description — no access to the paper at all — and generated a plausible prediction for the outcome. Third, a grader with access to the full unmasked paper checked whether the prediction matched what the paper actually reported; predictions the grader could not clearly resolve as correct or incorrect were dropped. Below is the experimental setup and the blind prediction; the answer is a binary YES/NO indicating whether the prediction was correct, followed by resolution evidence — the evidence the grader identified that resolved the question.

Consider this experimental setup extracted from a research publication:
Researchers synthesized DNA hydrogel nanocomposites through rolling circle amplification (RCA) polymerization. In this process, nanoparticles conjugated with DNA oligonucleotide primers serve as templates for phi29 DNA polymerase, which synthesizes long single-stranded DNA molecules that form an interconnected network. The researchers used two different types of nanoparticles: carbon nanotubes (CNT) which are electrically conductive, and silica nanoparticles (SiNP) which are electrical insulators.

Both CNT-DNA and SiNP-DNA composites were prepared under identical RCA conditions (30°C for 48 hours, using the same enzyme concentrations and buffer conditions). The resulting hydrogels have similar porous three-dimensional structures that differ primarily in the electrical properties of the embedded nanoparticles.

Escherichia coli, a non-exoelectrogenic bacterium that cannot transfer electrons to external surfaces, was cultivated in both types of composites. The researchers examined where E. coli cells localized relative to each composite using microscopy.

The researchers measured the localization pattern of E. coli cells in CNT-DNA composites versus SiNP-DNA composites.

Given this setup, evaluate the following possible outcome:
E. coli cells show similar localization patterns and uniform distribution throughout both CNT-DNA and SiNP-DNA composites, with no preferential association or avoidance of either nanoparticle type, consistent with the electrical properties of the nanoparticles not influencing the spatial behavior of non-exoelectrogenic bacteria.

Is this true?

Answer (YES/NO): NO